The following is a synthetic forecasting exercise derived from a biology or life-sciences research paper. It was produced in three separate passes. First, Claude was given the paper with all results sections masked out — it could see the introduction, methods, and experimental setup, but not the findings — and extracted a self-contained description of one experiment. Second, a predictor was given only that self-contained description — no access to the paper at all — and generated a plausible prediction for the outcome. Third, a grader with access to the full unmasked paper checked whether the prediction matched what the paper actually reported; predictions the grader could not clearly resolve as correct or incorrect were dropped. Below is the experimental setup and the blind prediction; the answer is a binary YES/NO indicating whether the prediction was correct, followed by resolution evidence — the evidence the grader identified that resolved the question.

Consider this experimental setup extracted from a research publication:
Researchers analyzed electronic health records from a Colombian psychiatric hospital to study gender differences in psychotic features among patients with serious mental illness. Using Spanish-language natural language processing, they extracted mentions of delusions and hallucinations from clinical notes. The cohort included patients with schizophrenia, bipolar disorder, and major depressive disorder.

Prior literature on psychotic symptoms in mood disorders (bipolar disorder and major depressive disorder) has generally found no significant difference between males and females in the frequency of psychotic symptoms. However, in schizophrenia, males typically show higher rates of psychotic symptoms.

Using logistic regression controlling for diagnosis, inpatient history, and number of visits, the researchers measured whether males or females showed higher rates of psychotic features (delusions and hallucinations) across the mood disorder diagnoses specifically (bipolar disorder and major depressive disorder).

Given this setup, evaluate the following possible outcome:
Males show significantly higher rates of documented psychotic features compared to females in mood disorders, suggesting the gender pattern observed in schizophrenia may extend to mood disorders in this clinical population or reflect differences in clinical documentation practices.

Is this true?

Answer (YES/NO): YES